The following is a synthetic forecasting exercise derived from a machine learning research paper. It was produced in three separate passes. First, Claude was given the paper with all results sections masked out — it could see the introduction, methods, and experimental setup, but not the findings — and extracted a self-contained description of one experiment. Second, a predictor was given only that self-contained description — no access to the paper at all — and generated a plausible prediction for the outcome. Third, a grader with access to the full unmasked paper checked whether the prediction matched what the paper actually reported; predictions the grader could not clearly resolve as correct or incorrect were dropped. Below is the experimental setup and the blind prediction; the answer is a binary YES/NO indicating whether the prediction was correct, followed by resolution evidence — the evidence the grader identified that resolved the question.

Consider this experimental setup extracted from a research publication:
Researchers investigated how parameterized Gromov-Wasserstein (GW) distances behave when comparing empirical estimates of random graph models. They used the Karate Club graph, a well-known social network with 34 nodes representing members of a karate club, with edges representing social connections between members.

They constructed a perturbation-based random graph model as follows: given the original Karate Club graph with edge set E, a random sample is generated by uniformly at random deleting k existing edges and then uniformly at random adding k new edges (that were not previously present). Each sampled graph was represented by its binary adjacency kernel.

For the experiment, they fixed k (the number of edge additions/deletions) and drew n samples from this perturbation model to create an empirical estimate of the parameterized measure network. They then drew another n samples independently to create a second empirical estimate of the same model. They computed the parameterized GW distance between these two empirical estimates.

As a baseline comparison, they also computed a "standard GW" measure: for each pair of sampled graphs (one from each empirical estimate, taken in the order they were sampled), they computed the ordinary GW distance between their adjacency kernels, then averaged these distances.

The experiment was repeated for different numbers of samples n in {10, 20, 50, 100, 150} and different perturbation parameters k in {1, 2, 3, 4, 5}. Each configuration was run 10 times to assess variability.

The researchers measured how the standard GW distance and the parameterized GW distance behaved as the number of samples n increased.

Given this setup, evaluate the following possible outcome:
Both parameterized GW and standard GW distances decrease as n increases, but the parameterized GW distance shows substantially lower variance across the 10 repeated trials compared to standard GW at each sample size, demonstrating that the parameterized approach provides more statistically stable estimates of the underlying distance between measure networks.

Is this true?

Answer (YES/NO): NO